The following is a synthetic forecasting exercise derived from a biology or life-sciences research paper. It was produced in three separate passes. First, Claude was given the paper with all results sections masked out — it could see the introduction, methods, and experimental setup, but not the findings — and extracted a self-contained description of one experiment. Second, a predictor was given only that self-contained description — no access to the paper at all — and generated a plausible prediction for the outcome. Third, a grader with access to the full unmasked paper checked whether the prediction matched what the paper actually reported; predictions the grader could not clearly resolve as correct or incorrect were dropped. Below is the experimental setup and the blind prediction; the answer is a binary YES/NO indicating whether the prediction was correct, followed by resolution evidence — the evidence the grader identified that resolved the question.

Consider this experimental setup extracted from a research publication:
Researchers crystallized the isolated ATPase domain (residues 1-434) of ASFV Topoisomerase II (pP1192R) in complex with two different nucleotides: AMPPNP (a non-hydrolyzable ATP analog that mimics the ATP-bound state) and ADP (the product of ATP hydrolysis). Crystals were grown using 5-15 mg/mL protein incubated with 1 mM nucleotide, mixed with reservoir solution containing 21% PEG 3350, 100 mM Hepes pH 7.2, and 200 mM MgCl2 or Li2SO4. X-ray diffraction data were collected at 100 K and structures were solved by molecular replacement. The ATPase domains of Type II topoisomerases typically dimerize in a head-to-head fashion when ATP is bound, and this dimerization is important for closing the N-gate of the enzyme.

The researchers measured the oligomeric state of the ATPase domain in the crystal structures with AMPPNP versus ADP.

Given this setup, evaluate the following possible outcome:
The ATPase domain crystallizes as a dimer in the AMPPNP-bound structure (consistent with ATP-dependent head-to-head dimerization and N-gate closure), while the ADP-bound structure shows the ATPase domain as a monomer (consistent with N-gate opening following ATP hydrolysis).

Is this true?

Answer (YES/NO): NO